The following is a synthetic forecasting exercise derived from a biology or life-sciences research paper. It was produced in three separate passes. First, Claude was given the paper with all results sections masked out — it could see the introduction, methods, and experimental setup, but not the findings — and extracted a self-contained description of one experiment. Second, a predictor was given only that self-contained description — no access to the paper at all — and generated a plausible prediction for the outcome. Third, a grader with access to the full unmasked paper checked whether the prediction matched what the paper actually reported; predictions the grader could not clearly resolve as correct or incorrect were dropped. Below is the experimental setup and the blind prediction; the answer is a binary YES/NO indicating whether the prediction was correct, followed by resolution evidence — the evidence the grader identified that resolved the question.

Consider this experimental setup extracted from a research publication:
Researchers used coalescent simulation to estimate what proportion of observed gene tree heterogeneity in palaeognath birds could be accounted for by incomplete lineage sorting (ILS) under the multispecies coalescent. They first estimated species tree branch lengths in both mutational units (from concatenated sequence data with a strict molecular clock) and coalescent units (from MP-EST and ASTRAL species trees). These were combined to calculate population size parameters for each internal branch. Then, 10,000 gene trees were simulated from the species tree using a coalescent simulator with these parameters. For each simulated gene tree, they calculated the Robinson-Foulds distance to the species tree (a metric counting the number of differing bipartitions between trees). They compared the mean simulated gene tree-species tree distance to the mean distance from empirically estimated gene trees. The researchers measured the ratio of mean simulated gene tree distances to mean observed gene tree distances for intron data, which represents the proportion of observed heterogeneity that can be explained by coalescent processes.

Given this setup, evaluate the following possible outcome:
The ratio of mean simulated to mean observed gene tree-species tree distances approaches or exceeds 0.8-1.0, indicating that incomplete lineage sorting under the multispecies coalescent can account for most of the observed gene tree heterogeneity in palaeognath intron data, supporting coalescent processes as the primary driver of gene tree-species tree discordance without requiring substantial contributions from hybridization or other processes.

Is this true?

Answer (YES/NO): YES